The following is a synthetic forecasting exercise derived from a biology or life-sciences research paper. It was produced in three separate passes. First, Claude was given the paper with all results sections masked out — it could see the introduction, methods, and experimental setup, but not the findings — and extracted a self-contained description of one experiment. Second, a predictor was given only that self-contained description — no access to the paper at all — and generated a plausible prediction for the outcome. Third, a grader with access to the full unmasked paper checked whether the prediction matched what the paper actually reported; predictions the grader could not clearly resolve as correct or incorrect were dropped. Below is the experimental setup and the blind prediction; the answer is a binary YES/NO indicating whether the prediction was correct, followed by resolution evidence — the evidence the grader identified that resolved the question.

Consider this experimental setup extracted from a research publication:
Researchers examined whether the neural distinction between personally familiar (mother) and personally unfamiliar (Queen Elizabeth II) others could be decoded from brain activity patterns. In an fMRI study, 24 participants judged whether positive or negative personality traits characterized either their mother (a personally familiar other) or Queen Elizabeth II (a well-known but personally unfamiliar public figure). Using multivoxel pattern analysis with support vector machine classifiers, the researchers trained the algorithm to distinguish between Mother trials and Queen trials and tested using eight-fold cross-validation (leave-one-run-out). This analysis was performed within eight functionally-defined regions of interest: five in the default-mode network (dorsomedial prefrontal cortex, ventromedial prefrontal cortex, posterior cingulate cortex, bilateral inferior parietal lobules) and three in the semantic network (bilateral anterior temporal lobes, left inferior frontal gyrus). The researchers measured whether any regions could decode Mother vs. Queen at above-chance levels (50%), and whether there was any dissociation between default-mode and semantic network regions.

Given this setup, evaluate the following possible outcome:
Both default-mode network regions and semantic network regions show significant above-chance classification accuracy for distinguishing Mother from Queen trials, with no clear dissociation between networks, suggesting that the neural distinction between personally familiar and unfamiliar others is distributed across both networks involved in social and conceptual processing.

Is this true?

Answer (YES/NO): NO